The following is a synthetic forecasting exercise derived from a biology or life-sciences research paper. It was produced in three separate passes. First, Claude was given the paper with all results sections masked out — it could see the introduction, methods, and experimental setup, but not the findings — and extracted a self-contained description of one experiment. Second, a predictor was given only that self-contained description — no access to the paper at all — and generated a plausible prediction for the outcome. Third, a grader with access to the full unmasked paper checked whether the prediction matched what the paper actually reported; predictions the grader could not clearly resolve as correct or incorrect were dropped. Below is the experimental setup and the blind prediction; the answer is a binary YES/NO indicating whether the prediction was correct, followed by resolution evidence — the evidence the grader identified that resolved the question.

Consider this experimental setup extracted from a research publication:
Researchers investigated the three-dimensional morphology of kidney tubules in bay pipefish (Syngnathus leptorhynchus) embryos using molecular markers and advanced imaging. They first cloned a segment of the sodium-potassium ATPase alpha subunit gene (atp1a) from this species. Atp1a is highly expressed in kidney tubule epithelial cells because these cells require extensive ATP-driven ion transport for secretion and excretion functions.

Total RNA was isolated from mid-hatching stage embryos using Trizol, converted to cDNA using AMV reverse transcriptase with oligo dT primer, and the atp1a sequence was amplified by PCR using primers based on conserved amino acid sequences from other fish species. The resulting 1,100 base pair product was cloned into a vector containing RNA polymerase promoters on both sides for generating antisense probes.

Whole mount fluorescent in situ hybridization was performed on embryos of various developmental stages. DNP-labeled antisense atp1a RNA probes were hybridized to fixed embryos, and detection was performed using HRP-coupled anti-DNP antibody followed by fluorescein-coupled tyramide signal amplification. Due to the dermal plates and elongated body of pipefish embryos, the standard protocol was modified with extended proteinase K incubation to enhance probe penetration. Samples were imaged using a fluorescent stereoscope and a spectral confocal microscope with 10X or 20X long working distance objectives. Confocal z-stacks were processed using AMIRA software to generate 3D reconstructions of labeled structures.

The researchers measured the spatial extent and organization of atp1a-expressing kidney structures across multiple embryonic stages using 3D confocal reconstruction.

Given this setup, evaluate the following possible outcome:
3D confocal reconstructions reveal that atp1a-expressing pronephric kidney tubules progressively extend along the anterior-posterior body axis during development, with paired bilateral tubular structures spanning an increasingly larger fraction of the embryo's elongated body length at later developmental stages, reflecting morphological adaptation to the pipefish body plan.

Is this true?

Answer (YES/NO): NO